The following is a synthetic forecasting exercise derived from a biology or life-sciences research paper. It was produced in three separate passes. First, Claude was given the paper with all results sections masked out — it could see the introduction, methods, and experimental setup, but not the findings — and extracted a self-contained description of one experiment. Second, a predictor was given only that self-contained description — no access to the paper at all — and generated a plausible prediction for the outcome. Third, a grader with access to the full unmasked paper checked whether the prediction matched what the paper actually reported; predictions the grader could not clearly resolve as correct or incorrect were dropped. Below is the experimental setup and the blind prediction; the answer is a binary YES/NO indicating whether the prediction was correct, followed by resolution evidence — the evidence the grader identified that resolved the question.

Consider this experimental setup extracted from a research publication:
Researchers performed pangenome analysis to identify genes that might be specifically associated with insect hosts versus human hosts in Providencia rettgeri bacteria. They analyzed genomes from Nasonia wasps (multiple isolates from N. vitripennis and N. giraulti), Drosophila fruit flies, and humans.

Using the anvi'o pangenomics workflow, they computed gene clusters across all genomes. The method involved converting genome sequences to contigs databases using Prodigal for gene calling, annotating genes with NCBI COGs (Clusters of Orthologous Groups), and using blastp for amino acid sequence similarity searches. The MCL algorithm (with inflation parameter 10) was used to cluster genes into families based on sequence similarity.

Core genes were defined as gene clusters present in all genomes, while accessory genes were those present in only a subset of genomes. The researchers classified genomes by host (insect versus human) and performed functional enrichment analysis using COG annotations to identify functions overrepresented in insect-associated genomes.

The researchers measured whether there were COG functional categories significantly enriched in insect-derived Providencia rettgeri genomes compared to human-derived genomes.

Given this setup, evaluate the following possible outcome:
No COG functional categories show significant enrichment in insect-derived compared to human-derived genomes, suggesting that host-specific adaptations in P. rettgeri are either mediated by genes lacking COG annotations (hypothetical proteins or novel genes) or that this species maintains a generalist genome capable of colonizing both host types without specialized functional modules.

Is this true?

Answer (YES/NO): NO